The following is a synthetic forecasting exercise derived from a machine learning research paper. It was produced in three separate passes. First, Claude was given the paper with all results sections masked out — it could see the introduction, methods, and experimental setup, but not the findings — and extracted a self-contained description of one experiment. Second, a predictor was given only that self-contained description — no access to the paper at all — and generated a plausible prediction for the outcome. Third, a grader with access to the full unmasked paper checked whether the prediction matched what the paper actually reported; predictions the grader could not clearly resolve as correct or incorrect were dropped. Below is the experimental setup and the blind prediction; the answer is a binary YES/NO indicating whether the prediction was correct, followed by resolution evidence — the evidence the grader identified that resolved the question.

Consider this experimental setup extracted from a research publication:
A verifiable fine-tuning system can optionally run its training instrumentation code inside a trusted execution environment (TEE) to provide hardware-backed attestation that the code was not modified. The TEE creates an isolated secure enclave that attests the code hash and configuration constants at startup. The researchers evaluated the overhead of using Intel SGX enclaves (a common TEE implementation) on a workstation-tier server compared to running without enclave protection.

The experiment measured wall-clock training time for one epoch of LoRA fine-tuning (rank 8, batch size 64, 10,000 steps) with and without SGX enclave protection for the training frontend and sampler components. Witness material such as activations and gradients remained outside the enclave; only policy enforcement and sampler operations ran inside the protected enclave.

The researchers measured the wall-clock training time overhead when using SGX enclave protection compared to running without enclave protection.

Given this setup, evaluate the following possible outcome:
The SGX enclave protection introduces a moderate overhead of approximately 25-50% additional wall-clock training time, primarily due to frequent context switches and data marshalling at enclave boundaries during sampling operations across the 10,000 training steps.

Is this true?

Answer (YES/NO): NO